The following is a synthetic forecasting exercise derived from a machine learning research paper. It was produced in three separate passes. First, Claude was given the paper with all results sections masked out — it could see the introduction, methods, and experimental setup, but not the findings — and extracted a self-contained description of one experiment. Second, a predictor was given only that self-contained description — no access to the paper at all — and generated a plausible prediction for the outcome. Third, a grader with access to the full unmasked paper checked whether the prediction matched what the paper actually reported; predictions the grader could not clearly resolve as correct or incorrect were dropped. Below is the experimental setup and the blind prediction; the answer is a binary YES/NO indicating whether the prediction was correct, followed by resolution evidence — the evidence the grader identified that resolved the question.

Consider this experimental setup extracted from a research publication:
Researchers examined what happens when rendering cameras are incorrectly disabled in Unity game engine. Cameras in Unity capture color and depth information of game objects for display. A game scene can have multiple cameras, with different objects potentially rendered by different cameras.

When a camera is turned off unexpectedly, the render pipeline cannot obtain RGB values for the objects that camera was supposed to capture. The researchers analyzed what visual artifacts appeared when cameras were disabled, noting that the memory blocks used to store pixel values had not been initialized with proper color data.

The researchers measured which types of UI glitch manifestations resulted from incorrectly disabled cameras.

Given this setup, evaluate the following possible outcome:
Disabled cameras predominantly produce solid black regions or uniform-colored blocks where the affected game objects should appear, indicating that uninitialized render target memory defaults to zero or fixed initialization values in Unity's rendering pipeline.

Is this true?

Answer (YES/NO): NO